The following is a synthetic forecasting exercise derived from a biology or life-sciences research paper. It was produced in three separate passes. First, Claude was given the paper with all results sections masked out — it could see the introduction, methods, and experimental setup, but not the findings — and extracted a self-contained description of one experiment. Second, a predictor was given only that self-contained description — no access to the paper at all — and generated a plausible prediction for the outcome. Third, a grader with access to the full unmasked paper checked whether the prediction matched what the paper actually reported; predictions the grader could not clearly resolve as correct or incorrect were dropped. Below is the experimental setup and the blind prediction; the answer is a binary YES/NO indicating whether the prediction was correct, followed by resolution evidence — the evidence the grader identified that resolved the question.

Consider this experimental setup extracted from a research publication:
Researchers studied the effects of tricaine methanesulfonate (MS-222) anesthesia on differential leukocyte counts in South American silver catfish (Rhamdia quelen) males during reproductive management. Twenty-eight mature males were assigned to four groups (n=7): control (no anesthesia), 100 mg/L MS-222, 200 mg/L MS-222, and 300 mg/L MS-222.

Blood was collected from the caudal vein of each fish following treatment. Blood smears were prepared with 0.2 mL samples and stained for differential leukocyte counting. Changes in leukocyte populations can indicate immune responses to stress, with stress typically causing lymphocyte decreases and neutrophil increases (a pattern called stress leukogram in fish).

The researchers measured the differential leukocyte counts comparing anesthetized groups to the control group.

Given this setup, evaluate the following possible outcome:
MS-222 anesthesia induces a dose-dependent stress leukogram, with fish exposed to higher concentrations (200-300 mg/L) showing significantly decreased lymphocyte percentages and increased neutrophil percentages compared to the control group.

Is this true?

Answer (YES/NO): NO